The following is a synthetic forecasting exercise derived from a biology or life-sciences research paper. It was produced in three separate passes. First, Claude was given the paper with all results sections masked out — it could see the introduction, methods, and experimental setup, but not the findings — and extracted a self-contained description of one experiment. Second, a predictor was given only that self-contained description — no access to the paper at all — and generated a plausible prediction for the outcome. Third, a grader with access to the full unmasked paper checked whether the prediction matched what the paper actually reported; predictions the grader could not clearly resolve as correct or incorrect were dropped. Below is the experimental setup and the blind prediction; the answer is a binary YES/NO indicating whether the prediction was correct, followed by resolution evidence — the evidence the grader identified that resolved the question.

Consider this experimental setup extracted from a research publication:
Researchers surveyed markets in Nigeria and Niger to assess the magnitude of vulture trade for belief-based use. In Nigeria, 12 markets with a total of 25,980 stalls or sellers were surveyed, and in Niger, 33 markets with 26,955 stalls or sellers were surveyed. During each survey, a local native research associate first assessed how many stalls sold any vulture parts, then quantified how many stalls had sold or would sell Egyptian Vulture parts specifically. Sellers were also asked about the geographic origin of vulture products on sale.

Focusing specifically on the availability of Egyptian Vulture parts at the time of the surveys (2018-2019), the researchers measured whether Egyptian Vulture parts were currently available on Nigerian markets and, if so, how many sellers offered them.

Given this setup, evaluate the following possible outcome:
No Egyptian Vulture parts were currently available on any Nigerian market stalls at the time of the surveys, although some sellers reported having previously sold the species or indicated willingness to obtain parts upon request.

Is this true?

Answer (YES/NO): YES